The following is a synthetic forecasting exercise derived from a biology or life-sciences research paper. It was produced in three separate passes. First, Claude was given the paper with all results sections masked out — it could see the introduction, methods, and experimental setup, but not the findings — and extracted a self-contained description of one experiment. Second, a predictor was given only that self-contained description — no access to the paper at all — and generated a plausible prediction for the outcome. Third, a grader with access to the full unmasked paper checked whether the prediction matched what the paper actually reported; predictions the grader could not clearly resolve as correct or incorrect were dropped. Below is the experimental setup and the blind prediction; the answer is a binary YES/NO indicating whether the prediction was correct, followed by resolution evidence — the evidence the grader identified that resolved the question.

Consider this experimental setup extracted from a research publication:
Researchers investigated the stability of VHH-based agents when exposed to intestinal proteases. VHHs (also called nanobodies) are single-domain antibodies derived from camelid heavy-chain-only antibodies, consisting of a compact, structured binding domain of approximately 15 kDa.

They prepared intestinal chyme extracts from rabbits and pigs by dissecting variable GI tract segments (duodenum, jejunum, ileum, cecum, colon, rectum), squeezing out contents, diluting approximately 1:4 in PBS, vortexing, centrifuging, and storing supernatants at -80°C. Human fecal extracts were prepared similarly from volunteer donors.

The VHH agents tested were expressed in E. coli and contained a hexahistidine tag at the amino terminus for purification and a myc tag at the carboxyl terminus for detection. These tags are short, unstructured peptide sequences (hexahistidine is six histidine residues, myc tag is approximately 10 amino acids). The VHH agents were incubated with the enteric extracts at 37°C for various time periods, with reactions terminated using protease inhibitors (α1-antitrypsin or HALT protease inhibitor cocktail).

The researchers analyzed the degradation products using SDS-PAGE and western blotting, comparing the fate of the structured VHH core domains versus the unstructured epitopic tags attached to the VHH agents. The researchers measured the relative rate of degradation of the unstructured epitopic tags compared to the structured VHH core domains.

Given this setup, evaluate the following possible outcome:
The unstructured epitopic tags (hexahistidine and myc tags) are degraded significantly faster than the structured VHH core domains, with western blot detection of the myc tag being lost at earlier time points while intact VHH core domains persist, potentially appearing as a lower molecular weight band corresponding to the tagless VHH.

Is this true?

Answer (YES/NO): YES